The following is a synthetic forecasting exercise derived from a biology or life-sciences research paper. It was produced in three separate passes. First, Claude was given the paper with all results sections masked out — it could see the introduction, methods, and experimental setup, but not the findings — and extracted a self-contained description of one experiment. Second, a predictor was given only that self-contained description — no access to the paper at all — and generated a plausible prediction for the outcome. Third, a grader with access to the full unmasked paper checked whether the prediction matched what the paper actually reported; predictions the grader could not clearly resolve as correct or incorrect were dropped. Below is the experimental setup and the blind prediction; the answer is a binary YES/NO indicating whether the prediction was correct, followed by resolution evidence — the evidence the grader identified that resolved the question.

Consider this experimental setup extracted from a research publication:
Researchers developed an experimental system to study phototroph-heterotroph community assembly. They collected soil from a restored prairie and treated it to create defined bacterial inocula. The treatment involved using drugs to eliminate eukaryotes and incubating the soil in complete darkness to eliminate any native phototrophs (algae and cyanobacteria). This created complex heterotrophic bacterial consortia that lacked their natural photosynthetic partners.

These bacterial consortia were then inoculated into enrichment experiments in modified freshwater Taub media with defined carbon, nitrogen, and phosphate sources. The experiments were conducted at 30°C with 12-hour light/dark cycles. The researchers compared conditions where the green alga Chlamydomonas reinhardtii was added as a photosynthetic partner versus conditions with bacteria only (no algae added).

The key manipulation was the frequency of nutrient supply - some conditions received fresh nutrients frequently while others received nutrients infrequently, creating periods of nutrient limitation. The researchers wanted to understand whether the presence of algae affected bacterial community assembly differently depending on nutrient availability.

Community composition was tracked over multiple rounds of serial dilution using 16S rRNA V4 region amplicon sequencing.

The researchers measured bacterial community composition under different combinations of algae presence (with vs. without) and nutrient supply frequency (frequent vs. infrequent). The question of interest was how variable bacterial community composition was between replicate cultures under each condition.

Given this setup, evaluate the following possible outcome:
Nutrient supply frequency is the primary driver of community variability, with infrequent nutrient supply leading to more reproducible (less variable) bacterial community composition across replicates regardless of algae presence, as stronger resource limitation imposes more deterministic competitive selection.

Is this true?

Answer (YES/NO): NO